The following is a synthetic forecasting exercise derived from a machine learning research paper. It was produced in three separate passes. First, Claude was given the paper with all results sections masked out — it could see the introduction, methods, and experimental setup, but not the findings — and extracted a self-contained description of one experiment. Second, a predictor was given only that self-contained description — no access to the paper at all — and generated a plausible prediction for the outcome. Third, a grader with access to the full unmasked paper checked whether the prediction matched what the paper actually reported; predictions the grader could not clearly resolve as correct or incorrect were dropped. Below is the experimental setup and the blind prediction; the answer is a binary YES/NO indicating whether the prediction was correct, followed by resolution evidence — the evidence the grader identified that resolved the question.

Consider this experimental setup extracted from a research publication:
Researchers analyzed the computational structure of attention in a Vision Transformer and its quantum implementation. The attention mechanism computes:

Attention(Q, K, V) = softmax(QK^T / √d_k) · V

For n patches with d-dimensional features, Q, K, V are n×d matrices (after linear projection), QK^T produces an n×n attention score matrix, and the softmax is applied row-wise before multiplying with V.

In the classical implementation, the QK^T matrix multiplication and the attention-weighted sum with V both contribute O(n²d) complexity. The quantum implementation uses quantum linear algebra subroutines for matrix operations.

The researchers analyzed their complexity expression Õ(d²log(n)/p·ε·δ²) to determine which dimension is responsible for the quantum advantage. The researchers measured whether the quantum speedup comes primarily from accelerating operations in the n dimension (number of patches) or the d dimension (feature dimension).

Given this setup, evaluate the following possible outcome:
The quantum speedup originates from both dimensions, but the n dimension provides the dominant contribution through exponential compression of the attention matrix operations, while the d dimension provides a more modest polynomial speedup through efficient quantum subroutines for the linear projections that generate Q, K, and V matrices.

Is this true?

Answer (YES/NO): NO